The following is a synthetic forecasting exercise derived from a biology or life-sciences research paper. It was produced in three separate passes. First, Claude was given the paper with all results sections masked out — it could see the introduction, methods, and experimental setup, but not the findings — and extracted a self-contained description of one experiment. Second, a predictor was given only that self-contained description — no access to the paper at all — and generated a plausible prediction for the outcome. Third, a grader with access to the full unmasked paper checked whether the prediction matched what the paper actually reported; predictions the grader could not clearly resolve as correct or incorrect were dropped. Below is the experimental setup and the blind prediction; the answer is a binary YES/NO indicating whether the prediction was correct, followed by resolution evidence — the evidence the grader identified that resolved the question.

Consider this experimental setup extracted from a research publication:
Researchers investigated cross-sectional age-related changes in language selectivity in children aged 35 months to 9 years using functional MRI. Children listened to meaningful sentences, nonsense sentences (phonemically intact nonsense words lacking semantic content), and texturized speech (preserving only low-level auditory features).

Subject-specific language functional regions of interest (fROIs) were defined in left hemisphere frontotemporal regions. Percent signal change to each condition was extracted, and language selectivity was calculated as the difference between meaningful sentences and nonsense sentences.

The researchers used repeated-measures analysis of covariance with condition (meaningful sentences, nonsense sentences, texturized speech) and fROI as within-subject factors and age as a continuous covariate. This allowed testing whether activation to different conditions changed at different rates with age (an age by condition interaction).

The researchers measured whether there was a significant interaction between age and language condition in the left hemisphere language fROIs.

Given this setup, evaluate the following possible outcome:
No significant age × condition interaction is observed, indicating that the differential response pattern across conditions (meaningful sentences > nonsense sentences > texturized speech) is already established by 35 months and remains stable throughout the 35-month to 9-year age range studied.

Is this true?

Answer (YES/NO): NO